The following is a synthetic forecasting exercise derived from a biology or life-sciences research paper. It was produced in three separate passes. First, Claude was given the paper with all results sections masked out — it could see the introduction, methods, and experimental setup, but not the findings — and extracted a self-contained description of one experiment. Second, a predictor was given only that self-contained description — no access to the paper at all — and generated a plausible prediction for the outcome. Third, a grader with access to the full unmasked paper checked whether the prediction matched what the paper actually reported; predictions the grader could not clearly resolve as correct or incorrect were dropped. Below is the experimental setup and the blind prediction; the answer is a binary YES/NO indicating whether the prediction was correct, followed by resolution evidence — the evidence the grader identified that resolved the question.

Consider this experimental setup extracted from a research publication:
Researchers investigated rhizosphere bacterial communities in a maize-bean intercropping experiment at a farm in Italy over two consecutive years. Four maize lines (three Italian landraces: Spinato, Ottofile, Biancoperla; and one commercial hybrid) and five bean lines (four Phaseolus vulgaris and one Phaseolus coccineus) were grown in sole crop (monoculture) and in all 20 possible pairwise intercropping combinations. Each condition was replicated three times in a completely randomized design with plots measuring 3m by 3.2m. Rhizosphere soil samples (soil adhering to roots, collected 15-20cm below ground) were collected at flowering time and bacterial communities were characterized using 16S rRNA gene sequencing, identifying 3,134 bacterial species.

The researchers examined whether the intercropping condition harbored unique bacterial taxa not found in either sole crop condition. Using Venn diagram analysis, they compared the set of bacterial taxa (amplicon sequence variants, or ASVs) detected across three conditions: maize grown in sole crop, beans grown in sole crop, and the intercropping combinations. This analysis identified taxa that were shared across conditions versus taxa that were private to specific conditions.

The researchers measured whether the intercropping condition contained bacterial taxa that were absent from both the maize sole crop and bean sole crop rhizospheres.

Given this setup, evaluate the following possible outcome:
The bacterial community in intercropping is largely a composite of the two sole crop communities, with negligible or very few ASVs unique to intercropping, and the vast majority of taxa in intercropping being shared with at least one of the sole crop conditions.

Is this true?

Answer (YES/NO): NO